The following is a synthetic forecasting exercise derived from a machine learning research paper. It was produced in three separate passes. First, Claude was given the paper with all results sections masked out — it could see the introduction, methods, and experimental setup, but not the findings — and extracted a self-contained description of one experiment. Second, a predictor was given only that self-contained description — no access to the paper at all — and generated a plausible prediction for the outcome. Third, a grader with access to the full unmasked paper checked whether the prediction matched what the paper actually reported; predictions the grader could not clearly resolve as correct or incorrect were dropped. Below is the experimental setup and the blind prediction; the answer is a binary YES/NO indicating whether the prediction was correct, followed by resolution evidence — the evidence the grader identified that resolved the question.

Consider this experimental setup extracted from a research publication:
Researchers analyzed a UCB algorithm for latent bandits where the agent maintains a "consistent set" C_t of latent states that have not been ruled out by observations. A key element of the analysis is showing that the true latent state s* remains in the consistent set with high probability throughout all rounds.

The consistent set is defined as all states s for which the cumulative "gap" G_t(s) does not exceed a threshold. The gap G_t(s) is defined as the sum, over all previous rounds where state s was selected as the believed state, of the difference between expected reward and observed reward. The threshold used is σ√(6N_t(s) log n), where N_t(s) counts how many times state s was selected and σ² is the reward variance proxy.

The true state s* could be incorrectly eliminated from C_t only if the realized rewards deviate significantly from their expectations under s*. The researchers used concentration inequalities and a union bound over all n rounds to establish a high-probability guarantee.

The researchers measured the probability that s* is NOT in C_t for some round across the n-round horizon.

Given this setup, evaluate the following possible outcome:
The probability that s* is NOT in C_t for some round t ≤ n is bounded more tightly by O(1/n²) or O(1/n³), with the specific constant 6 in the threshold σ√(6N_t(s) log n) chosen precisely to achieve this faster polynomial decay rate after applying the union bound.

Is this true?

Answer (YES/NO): NO